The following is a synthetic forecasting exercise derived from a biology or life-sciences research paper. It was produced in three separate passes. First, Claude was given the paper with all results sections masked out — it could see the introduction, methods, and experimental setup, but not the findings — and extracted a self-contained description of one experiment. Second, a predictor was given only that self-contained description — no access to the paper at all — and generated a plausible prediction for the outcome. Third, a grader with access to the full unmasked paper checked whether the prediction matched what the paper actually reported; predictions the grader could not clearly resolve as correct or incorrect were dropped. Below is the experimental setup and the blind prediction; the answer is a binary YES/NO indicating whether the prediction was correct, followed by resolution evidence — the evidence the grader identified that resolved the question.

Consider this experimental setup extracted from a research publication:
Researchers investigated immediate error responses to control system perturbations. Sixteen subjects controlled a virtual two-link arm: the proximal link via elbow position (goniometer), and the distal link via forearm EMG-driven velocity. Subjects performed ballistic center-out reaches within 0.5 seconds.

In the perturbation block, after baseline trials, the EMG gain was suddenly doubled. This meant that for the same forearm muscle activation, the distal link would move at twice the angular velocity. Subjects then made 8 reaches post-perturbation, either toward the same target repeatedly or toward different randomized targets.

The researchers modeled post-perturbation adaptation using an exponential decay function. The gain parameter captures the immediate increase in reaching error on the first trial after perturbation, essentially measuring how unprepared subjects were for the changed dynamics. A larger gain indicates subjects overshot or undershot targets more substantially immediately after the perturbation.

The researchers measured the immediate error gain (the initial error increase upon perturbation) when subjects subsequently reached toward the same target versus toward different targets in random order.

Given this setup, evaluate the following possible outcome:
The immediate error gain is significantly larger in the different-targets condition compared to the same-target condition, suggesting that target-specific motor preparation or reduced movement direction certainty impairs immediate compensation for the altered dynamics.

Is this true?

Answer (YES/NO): NO